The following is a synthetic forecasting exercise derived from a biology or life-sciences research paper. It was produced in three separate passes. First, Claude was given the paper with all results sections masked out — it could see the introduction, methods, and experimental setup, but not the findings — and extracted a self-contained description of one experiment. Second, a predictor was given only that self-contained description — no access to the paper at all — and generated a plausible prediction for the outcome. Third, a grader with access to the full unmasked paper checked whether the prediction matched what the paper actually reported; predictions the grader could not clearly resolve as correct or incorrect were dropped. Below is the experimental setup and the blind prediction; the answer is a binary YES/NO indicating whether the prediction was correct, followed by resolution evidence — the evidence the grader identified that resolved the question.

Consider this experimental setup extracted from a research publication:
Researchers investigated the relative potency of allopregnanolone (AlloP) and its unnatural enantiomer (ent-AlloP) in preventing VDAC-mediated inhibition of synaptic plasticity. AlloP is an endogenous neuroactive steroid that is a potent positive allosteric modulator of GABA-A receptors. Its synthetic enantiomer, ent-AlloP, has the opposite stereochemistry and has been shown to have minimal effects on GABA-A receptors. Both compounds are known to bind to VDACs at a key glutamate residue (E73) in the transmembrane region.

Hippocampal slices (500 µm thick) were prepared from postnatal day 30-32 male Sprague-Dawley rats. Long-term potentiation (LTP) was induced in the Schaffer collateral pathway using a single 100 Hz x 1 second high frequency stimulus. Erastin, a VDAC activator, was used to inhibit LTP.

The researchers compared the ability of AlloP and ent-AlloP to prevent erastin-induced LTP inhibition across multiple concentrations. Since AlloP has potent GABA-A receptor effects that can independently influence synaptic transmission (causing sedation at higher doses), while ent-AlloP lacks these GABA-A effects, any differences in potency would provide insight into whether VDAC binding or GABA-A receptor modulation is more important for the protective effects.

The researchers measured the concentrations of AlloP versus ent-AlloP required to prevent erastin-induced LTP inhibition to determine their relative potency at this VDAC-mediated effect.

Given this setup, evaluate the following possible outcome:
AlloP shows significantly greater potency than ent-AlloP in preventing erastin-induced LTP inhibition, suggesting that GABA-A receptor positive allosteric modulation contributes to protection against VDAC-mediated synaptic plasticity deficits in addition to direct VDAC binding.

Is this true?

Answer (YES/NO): NO